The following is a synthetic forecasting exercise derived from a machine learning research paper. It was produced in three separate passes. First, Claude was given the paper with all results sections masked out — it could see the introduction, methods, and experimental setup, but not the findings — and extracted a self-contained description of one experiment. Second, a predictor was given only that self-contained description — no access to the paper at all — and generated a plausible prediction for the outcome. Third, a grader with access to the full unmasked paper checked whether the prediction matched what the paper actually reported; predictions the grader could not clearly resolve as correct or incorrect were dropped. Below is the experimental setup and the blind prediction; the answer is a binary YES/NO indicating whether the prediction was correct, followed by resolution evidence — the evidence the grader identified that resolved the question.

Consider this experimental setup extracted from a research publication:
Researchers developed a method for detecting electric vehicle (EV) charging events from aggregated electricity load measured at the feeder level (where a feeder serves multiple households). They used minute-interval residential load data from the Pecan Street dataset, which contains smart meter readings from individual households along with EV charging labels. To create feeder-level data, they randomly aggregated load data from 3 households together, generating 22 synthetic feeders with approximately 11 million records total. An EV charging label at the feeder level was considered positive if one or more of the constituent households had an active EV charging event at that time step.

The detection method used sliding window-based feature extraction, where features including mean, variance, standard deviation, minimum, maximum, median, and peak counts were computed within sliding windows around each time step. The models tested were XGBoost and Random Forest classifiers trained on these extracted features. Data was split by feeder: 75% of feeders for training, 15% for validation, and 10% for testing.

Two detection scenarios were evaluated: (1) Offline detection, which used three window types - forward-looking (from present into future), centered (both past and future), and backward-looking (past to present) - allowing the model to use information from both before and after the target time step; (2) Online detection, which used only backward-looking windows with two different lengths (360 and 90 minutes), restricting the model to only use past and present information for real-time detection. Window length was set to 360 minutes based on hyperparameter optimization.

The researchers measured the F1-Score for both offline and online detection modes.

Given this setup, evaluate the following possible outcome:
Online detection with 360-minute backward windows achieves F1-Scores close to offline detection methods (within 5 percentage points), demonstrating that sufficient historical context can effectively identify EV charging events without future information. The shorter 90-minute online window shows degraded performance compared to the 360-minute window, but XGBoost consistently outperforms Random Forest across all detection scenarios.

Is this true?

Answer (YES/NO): NO